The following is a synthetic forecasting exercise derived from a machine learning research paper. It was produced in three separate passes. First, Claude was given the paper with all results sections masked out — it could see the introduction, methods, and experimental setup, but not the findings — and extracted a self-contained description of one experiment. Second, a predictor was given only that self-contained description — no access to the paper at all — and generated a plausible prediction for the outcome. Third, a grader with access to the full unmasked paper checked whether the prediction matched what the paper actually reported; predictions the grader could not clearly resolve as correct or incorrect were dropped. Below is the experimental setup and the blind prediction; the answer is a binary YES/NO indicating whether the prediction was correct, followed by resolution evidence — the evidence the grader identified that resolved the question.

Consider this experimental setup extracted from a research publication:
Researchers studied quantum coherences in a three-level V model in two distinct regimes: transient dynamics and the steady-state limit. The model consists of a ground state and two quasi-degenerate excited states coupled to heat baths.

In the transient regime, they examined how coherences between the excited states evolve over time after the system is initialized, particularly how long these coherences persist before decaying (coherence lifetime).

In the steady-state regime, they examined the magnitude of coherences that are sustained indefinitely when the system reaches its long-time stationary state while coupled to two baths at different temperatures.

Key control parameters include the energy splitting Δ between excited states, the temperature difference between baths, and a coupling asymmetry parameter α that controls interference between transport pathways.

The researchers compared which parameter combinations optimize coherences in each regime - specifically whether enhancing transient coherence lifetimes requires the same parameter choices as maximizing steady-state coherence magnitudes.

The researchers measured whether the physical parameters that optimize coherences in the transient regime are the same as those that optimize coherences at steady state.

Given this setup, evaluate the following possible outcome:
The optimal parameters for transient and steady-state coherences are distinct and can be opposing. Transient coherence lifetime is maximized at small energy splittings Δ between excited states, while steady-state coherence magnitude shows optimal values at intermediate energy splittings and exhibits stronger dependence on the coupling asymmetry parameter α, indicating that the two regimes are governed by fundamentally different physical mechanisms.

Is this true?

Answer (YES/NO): NO